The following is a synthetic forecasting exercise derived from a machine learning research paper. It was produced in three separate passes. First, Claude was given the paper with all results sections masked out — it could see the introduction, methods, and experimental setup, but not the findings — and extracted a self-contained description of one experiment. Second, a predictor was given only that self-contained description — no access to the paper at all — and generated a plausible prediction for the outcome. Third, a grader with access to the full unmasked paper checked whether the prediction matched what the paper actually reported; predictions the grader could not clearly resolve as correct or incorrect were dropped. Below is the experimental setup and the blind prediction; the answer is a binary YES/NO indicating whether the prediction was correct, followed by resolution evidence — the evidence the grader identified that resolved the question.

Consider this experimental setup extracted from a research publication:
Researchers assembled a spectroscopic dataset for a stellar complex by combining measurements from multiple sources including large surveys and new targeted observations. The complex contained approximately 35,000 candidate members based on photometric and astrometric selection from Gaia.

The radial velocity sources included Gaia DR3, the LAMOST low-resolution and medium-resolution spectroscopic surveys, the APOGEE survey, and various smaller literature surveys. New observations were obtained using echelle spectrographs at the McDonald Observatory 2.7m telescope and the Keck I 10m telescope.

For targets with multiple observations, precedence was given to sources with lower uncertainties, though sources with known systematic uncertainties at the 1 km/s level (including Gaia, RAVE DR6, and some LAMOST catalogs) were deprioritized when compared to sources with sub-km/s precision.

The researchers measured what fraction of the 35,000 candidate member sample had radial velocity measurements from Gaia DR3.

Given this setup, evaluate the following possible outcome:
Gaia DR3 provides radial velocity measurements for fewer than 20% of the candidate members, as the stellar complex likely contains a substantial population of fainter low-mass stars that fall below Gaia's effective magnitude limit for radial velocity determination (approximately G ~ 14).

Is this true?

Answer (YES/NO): YES